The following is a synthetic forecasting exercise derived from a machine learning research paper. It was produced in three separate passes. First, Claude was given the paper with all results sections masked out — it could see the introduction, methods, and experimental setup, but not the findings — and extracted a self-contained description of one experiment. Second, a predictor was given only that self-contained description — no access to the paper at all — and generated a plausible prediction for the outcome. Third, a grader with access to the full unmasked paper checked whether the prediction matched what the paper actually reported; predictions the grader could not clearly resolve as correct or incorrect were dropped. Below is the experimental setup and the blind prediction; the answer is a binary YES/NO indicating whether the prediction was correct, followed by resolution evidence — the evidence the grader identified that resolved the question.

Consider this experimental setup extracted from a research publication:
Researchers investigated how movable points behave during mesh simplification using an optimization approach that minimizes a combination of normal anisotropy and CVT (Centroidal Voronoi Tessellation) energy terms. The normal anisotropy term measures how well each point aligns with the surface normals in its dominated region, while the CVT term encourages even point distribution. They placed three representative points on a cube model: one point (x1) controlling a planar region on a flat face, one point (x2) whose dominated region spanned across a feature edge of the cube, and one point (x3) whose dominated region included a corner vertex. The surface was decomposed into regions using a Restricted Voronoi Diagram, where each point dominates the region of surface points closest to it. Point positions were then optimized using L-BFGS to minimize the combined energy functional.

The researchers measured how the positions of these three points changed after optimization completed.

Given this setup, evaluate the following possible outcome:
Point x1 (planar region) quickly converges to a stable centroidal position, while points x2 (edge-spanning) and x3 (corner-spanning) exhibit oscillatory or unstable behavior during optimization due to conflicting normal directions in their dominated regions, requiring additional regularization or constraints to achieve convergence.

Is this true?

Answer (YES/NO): NO